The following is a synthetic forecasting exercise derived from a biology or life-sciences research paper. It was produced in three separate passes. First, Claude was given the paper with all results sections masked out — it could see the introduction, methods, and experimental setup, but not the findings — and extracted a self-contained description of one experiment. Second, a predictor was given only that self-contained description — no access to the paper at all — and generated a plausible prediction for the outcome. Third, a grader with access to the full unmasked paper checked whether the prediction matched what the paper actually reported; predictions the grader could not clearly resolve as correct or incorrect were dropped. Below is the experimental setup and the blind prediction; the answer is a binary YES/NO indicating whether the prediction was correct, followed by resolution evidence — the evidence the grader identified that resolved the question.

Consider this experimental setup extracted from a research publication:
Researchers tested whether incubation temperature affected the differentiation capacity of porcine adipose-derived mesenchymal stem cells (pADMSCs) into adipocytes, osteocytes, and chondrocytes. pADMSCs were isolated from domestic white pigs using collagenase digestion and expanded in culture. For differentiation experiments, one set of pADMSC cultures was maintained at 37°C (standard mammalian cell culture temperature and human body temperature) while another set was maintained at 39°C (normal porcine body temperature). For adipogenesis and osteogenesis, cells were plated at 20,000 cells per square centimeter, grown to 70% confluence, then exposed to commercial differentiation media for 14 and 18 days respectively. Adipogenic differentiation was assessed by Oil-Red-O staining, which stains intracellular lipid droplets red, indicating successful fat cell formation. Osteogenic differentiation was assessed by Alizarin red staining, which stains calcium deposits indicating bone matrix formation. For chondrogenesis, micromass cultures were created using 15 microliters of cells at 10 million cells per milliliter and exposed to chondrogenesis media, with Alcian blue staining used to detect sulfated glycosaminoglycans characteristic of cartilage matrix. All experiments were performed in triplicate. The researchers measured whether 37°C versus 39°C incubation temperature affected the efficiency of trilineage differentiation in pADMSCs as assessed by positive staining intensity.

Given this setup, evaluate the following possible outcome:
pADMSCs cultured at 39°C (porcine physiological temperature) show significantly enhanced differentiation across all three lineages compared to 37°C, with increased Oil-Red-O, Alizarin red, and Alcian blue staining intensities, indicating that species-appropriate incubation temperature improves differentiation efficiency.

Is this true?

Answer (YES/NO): YES